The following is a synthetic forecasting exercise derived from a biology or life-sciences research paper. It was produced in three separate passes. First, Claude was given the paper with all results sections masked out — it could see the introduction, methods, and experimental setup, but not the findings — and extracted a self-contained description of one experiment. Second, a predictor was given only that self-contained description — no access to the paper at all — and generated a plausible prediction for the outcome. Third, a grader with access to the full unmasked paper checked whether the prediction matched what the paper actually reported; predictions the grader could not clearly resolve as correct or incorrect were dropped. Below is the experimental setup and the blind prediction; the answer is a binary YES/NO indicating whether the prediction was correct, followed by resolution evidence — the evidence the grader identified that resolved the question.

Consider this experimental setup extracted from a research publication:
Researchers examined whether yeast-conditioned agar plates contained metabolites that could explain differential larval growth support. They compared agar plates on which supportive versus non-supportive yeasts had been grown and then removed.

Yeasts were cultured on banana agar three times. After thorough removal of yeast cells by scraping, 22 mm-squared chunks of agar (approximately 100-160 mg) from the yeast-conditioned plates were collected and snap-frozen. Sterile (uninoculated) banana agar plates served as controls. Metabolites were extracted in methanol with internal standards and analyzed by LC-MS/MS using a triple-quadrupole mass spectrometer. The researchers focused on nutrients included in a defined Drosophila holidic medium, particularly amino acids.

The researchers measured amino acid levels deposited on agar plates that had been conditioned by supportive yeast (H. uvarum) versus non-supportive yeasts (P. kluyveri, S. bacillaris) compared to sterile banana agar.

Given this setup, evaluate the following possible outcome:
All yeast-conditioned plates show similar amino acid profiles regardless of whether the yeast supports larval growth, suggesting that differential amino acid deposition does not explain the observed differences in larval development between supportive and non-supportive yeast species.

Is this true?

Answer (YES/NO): YES